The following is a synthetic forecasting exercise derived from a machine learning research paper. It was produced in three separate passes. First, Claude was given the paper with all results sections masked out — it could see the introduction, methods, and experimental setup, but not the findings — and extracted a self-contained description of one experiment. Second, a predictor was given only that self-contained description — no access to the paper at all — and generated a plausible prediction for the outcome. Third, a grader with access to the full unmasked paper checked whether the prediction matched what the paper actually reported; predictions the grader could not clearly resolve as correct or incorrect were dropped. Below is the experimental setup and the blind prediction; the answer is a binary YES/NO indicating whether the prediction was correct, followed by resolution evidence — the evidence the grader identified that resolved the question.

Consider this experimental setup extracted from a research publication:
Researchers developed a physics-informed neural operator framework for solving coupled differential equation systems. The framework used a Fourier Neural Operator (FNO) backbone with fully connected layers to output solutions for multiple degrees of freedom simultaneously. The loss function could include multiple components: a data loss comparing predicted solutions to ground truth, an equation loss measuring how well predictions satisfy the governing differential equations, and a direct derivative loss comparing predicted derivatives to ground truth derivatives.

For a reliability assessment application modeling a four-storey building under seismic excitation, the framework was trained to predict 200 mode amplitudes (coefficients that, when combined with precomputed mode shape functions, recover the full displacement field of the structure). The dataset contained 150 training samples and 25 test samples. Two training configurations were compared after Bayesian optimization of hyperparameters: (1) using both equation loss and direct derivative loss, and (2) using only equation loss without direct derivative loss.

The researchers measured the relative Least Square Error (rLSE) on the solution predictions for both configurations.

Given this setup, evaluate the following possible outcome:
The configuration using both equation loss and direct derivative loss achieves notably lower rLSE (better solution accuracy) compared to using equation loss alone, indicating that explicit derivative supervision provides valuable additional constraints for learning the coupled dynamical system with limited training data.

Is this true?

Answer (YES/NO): NO